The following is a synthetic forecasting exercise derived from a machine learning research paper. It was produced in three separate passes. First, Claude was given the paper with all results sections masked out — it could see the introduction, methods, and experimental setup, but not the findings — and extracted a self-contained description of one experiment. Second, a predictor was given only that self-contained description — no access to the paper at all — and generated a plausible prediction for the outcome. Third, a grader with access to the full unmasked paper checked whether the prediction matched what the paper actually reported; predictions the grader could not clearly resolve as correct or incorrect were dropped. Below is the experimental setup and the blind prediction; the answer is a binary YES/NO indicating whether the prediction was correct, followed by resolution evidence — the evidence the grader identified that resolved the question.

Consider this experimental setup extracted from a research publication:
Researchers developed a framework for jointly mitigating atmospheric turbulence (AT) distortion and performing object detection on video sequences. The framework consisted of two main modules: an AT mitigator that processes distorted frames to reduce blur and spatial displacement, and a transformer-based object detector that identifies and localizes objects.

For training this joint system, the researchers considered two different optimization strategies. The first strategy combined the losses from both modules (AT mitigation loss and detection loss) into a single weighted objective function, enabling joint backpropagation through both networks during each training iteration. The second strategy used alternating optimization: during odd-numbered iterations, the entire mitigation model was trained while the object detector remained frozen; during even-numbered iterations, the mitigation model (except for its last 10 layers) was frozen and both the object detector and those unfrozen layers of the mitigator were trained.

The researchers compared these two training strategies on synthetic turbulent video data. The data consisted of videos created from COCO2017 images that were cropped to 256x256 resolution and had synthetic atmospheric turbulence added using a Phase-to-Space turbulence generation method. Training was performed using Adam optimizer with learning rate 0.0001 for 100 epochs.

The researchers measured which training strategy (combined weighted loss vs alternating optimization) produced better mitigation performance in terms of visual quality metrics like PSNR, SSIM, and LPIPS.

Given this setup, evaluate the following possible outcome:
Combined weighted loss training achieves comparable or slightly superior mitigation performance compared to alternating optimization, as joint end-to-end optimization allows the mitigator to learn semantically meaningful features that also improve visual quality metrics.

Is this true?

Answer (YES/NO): NO